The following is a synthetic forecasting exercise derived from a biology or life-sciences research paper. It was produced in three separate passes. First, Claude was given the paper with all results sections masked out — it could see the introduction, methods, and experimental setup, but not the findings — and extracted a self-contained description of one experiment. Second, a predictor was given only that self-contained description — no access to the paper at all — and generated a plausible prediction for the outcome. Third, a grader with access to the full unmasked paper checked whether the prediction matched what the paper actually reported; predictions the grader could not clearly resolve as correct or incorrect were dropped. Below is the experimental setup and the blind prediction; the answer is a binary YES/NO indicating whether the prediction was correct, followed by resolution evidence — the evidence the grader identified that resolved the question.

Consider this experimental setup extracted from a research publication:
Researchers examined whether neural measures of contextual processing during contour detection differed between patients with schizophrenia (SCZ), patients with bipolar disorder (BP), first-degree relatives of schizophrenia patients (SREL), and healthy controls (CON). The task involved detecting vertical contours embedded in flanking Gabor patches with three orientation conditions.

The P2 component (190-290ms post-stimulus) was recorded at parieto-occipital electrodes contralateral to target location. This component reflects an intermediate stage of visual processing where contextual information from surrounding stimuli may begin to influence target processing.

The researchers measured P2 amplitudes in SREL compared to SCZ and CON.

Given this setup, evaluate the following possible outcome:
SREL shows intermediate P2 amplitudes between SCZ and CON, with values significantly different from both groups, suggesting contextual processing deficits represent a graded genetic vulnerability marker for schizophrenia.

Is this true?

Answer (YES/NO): NO